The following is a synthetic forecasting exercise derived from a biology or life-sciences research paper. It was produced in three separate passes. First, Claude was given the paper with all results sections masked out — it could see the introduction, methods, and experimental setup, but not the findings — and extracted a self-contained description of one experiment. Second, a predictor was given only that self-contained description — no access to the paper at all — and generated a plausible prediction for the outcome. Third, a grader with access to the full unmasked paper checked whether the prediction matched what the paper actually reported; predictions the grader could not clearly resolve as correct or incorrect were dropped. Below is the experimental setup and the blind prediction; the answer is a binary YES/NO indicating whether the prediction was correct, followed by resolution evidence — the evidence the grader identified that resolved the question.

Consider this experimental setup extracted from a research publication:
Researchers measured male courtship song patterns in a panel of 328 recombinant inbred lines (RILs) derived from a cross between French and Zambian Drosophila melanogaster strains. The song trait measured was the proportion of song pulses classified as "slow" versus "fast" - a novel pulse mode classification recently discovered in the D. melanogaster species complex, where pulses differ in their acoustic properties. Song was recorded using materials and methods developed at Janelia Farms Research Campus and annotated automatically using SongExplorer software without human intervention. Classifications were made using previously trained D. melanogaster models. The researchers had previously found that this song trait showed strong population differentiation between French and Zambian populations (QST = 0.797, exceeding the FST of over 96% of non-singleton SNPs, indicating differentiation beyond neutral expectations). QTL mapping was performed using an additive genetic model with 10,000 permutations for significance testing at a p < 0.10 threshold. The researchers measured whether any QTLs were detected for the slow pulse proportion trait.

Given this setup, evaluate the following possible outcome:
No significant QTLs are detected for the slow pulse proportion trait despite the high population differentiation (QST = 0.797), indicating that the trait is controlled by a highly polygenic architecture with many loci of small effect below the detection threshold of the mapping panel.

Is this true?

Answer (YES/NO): NO